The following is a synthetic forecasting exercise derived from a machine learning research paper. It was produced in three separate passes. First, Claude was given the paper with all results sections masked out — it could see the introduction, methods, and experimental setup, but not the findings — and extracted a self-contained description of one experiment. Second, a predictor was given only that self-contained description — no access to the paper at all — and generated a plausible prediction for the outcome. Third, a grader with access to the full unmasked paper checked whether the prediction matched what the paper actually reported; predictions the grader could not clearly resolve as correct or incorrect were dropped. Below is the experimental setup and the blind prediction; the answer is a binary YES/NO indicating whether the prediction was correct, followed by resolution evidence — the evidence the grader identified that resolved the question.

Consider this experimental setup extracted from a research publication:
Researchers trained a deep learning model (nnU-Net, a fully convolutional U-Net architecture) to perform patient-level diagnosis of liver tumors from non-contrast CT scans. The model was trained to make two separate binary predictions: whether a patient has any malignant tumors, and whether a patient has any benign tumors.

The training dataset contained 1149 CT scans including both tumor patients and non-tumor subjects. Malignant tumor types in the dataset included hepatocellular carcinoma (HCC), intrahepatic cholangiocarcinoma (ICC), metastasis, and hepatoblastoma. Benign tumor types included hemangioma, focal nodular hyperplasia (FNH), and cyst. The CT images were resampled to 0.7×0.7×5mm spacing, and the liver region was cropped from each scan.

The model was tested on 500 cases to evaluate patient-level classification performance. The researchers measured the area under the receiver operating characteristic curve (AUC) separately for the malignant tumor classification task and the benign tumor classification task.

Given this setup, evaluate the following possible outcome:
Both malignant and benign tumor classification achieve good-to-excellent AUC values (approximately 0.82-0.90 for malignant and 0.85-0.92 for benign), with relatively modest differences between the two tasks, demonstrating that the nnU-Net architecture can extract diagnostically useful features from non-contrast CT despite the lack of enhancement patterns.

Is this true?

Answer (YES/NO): NO